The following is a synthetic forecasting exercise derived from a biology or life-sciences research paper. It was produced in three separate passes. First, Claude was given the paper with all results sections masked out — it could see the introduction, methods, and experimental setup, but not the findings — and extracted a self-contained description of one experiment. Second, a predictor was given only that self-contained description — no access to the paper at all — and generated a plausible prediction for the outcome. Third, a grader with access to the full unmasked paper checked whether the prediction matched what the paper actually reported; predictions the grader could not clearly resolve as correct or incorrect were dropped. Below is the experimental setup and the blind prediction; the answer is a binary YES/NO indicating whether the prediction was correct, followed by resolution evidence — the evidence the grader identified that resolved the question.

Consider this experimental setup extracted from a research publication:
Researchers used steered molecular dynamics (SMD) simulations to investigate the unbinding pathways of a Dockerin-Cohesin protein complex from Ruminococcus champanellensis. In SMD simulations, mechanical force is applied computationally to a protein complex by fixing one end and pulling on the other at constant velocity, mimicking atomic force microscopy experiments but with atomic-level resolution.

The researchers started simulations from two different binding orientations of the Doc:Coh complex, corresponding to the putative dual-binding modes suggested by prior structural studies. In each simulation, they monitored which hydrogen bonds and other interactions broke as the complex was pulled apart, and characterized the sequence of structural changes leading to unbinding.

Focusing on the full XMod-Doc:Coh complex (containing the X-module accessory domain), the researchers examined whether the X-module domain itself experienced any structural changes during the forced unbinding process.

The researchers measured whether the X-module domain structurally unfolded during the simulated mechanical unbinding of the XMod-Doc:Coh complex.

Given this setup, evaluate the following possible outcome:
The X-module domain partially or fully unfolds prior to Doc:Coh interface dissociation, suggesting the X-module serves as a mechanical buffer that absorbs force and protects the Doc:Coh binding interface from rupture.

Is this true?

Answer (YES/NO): NO